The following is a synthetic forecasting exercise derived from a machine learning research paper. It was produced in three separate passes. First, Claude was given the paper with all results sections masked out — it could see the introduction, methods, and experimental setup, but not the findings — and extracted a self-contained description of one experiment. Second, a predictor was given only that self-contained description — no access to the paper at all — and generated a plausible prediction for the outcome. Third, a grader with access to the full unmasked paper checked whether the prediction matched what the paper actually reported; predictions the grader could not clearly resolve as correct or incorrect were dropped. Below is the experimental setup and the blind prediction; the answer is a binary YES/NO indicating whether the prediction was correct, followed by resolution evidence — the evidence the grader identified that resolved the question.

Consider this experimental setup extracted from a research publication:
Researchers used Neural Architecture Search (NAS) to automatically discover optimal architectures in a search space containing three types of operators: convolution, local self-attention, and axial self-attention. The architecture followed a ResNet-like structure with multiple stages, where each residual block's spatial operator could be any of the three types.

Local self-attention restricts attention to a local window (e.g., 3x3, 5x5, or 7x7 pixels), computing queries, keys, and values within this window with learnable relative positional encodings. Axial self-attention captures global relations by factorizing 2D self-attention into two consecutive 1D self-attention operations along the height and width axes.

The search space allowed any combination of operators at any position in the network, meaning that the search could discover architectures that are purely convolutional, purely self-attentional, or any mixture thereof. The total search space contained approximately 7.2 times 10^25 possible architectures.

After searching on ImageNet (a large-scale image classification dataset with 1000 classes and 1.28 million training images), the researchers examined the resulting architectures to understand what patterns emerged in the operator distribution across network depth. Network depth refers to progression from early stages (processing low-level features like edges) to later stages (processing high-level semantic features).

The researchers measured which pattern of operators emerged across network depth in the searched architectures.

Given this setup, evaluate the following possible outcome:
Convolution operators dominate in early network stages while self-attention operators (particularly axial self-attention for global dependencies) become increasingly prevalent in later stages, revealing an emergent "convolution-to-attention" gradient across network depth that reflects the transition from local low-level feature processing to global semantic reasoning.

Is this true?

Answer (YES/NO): YES